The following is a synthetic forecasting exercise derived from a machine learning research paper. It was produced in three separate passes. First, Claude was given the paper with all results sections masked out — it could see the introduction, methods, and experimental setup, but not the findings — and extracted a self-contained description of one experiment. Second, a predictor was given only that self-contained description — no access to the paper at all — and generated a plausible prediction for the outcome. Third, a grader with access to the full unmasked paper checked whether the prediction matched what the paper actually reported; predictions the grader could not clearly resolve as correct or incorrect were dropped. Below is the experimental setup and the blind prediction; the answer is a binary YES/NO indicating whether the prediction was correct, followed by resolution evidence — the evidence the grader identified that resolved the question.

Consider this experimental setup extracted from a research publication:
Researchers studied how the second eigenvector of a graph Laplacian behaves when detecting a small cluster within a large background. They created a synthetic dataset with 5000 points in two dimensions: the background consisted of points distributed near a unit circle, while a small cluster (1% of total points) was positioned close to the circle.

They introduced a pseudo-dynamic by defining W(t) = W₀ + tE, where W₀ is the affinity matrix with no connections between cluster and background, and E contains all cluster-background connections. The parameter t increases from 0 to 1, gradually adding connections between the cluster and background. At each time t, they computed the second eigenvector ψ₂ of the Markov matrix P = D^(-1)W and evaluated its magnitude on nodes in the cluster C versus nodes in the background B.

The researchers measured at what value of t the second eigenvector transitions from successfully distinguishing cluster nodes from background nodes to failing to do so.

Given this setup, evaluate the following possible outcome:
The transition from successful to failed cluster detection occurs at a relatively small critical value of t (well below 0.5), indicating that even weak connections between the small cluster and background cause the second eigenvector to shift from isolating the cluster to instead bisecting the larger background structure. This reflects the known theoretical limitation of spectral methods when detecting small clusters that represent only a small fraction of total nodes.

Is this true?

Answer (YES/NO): YES